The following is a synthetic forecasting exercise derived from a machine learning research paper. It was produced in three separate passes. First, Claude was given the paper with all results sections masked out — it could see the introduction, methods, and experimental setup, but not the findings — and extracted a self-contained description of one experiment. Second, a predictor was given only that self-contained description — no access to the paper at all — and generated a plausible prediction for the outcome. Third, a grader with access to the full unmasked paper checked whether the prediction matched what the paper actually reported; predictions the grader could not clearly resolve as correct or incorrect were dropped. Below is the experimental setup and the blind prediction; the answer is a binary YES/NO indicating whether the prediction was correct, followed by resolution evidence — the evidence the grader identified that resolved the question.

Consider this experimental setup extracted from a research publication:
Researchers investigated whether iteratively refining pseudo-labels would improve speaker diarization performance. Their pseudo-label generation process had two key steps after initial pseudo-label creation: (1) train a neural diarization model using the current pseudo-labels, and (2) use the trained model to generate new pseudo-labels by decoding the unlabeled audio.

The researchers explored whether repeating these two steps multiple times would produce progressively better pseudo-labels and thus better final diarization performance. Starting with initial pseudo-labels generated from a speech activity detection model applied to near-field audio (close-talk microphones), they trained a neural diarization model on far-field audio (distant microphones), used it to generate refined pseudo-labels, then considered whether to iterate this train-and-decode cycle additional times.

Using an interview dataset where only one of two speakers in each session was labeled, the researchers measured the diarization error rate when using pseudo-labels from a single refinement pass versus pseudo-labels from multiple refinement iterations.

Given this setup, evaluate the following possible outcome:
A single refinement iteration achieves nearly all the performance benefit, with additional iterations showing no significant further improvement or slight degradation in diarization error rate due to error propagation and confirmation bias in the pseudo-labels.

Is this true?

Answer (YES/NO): NO